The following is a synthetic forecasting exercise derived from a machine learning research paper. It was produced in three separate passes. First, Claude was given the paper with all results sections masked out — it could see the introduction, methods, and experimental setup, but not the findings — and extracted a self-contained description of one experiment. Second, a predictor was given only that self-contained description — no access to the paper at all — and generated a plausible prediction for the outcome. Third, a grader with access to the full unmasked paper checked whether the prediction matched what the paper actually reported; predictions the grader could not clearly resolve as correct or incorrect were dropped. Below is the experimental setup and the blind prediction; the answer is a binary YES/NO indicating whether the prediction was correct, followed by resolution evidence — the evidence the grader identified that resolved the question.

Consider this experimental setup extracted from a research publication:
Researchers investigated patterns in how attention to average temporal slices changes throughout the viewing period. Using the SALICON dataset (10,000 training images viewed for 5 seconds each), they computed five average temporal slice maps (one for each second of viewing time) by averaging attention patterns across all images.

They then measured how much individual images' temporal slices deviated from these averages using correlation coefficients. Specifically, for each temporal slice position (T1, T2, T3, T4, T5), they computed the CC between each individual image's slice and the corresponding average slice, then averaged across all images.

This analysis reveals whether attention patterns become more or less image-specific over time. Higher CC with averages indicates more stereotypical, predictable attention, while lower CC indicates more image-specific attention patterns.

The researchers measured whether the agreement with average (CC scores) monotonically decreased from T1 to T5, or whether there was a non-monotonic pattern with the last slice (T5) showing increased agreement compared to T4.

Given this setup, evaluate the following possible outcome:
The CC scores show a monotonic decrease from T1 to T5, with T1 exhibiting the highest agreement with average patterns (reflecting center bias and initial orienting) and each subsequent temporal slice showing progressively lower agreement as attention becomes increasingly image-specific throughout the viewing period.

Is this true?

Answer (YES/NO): NO